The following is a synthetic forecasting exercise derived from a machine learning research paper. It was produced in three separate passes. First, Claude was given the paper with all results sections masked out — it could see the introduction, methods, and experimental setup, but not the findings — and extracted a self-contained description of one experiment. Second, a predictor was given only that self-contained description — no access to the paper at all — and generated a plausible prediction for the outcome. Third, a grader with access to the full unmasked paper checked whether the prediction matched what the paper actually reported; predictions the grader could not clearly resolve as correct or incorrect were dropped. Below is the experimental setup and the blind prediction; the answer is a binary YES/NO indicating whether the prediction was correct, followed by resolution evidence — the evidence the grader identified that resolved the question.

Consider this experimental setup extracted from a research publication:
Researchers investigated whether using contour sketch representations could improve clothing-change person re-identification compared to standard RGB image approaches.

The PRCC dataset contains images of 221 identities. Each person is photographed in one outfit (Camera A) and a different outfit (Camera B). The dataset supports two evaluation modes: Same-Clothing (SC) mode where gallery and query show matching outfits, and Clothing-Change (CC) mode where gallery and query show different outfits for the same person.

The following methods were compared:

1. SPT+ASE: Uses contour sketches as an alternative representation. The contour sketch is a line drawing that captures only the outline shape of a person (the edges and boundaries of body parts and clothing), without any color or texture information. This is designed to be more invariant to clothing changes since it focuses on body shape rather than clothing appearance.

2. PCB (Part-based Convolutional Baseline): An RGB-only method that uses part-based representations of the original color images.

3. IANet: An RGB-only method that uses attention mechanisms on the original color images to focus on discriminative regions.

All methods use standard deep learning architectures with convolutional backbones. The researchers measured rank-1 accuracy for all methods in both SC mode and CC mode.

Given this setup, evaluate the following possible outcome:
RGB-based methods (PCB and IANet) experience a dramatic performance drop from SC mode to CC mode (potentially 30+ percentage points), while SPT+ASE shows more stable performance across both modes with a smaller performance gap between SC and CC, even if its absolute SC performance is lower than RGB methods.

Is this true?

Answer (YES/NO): YES